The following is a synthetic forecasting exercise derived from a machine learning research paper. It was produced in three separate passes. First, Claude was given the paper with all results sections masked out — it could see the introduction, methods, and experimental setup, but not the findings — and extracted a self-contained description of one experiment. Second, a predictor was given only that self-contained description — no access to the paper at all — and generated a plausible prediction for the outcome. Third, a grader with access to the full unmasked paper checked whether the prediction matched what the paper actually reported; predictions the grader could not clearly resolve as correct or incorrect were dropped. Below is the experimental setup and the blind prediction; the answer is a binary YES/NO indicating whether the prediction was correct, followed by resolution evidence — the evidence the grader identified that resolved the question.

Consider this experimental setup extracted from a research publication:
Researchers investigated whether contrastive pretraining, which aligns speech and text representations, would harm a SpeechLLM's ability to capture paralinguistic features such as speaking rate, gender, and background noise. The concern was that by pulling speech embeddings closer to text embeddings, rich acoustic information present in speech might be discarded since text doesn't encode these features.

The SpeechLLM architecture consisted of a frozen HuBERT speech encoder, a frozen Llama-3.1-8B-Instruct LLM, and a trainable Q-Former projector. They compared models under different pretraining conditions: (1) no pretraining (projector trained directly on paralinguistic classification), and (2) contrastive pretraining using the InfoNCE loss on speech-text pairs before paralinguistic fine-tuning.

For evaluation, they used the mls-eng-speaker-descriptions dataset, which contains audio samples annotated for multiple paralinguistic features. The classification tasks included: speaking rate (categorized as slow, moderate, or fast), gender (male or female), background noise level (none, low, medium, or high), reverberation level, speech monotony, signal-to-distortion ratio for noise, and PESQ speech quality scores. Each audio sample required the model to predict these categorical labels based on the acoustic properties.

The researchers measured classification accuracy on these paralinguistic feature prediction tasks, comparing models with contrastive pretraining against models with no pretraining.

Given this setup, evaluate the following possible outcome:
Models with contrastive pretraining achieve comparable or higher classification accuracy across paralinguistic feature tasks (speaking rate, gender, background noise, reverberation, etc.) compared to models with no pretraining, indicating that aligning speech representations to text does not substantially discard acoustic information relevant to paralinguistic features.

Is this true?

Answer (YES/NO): YES